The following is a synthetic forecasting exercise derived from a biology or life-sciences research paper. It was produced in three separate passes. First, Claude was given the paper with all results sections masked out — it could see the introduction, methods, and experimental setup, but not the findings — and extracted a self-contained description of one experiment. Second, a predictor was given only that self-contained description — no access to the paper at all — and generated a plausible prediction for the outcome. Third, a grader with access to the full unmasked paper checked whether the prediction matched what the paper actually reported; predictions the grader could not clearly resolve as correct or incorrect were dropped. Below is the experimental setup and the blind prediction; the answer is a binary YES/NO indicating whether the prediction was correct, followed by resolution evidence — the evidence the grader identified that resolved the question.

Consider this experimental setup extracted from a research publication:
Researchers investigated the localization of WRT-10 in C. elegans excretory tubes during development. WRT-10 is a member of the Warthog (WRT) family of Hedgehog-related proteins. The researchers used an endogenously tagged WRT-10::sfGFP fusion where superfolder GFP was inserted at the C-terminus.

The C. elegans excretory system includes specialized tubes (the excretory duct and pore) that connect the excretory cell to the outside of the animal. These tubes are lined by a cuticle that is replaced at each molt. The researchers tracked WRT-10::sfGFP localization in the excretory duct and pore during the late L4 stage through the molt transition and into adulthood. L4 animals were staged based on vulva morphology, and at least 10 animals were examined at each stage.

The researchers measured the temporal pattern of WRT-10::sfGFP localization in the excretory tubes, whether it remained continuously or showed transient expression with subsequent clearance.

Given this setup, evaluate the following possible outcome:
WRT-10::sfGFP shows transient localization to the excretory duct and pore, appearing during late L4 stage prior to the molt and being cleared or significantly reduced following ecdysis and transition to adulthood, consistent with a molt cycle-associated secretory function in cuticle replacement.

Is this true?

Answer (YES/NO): NO